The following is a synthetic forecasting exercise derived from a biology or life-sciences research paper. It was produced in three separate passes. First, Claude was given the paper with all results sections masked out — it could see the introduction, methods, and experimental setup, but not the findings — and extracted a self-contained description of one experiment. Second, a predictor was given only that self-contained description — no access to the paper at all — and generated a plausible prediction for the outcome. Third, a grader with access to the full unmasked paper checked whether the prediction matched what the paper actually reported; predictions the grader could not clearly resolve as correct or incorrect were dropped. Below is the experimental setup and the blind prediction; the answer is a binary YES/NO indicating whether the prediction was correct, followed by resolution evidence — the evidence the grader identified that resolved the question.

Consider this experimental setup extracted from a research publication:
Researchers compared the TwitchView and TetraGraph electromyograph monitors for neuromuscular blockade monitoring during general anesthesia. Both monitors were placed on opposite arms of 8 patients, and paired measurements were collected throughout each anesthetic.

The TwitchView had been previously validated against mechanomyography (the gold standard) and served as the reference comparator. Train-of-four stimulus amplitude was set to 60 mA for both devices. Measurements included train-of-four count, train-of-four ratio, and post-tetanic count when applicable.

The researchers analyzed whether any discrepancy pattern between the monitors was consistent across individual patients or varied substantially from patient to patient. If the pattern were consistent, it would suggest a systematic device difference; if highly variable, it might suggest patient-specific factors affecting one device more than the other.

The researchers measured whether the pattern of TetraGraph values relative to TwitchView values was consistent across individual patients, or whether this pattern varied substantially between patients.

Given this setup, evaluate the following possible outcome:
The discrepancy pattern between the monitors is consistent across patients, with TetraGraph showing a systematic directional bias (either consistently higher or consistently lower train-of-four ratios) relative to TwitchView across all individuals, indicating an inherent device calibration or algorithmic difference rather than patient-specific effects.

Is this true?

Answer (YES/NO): YES